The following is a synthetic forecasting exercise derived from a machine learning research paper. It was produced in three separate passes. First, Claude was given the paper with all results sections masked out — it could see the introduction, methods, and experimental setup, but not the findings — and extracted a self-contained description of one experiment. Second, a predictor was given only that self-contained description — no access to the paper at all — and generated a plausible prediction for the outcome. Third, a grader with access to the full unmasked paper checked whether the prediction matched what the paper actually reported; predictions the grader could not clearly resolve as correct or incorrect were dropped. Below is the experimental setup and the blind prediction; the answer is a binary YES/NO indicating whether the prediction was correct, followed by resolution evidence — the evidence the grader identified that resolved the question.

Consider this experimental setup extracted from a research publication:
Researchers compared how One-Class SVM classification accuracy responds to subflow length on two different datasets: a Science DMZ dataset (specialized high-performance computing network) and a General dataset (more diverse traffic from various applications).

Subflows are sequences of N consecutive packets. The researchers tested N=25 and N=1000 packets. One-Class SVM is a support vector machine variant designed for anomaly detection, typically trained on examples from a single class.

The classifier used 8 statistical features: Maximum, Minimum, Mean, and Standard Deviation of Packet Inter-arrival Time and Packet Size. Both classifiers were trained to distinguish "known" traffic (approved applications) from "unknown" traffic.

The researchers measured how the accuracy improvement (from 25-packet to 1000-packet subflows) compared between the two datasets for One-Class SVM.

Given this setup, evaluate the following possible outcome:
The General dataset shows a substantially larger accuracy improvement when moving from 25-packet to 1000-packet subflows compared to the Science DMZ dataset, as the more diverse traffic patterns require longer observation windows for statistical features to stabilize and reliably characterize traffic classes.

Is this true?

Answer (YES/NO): NO